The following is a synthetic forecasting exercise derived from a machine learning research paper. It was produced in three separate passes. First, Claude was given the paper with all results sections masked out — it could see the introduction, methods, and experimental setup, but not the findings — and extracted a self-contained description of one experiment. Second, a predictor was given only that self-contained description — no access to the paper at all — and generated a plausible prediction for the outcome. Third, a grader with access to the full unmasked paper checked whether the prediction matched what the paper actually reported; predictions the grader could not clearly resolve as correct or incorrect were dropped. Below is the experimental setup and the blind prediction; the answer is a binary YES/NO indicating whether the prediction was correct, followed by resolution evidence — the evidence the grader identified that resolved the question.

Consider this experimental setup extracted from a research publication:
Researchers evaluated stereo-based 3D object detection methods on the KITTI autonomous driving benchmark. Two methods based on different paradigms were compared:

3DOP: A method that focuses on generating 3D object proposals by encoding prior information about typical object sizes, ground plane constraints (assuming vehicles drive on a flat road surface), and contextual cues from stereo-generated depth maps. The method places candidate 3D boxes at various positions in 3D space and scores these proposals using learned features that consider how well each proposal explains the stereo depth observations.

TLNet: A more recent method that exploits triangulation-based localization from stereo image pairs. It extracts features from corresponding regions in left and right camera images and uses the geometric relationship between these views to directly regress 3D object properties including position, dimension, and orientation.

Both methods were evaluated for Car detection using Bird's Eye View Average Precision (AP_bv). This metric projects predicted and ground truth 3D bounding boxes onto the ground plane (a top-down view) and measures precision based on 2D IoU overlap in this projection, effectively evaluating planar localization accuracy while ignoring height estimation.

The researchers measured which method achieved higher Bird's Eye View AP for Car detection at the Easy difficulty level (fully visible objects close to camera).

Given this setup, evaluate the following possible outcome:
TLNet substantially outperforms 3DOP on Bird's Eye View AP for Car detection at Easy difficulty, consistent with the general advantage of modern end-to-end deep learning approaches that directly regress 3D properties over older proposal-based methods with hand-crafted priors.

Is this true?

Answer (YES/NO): YES